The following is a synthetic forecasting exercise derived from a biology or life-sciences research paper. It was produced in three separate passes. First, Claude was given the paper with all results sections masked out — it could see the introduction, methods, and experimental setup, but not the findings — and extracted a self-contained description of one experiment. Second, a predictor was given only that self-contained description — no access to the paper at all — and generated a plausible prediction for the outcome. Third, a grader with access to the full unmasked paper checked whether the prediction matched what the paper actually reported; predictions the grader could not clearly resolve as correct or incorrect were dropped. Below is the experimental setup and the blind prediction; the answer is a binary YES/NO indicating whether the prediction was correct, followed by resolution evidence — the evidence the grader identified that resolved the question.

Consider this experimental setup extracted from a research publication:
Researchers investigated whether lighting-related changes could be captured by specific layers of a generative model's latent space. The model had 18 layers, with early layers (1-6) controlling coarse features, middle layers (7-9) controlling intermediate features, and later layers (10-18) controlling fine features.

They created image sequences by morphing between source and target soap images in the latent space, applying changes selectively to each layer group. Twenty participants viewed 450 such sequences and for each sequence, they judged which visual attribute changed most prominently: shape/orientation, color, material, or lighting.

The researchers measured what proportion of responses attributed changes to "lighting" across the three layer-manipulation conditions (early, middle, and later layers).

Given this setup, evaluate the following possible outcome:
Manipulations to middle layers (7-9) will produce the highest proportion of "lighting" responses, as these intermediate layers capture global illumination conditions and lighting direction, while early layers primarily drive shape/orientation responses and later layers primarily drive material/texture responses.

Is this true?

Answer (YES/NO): NO